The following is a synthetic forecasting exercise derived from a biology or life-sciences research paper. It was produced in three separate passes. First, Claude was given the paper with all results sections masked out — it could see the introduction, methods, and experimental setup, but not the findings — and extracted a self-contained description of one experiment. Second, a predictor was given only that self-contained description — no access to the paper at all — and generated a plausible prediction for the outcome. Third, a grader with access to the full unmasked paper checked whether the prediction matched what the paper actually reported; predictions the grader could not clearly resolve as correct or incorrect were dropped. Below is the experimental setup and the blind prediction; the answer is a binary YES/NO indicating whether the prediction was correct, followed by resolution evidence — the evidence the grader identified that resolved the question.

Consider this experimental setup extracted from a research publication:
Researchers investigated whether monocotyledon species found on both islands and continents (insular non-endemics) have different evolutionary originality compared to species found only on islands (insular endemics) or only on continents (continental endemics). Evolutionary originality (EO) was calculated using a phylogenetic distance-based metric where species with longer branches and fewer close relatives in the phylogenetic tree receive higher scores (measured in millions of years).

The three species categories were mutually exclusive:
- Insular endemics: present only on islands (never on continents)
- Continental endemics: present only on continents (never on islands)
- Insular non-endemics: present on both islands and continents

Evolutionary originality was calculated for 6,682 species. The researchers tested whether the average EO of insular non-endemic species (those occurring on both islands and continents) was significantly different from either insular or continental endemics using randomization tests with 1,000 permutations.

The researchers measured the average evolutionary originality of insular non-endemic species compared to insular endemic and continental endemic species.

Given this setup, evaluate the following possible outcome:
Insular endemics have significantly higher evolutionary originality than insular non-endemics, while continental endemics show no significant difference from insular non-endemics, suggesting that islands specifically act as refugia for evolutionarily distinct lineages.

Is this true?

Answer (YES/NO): NO